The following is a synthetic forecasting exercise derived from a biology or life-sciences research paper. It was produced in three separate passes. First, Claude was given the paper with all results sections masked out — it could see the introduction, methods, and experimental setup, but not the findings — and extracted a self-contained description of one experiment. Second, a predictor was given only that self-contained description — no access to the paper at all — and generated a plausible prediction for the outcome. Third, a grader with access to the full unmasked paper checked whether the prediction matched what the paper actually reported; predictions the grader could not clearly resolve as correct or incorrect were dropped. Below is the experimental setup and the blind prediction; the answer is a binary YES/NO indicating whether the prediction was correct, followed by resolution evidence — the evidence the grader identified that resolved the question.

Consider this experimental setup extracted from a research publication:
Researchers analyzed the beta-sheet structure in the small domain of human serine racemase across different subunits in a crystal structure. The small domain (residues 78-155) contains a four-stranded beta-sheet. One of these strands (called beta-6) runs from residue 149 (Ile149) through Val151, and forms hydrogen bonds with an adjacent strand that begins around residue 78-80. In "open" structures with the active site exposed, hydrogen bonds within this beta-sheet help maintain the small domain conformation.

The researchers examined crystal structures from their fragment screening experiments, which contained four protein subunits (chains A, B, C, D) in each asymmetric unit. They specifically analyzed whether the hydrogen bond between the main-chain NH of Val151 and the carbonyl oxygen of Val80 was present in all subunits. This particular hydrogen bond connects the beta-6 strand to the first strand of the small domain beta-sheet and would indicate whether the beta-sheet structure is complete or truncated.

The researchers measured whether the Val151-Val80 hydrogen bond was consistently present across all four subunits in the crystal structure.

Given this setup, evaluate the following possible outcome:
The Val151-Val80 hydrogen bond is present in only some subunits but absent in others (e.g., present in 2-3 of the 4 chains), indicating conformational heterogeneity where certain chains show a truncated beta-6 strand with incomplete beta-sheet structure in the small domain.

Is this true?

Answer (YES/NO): YES